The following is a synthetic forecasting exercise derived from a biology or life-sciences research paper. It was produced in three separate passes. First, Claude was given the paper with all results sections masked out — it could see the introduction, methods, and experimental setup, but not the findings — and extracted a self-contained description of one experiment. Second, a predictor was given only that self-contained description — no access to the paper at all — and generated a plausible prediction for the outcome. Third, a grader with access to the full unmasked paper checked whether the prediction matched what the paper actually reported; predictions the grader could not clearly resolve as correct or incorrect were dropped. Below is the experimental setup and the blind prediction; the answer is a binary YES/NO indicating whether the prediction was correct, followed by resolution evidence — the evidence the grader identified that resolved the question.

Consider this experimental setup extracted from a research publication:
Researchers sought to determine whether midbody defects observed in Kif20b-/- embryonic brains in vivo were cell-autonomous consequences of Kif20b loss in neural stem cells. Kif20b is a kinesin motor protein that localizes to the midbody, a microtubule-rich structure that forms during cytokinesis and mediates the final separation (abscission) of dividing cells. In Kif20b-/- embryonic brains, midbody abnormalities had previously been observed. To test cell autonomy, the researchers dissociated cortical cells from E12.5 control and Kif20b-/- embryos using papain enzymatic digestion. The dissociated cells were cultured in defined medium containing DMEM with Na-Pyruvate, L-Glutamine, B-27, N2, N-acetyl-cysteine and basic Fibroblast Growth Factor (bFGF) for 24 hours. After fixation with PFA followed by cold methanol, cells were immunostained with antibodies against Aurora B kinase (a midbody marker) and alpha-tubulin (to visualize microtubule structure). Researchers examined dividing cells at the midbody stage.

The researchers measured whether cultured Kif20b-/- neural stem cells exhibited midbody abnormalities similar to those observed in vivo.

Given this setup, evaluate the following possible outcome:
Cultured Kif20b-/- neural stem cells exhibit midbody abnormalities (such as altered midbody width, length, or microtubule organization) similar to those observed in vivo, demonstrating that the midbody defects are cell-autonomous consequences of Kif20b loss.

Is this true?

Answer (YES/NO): YES